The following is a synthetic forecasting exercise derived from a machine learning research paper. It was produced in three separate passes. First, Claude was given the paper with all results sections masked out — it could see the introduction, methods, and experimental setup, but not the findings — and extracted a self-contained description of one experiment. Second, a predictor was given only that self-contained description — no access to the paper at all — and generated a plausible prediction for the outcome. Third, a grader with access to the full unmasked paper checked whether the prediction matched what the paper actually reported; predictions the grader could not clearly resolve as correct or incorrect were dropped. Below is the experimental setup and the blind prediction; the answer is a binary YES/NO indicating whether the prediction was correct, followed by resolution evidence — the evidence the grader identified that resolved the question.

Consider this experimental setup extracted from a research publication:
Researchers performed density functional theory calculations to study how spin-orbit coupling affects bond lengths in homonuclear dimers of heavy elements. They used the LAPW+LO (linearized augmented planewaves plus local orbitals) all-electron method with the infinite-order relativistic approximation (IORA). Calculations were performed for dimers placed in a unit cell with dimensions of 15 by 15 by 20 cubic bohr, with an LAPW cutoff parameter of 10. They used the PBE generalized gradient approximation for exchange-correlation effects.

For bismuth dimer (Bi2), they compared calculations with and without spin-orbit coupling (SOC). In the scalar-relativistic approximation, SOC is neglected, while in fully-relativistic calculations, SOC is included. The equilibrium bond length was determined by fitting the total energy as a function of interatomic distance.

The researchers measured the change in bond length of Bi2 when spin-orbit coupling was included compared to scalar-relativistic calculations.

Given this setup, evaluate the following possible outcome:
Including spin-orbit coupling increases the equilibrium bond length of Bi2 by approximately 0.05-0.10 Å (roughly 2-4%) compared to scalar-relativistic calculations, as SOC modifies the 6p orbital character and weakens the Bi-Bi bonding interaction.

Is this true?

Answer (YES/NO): NO